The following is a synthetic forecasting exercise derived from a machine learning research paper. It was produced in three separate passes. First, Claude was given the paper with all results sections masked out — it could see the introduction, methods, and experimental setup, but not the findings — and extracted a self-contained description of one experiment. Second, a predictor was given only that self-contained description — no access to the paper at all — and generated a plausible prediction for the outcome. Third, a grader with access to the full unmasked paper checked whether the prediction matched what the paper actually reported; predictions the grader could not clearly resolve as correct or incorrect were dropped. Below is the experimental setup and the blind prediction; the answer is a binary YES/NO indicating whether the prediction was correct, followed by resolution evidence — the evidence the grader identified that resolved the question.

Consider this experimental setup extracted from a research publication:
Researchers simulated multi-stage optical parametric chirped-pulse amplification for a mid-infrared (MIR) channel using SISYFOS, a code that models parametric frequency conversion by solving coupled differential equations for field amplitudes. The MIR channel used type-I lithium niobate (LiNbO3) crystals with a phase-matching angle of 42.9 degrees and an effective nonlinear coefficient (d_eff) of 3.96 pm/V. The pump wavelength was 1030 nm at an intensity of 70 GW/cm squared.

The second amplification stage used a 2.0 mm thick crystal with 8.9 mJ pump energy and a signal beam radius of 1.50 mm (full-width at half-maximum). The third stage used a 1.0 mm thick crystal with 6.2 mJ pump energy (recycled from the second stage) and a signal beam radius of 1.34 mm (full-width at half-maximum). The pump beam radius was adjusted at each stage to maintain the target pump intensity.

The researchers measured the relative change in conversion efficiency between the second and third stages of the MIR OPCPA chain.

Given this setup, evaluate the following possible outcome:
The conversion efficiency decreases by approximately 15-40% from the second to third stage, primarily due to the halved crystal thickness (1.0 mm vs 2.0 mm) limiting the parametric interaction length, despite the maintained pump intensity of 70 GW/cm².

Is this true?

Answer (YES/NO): NO